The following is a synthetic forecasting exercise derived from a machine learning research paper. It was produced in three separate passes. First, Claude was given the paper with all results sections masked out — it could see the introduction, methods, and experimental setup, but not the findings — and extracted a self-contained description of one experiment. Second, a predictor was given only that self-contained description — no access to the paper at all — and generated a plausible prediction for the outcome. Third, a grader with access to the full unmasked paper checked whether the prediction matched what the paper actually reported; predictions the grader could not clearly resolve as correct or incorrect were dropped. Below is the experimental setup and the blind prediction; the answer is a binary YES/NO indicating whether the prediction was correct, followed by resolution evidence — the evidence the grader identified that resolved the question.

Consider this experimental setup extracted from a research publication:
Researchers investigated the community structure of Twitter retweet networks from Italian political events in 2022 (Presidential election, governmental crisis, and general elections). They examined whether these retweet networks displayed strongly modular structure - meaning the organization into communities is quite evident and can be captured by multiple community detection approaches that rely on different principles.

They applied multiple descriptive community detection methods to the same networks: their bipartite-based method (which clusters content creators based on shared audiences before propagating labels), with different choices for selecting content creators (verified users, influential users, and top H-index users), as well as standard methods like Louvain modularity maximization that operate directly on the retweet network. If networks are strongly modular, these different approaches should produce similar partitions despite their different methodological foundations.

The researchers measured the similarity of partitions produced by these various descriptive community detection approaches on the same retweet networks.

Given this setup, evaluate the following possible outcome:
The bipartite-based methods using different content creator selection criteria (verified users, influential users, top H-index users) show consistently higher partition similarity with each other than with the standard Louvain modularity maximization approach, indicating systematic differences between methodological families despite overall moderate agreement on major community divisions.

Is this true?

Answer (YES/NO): NO